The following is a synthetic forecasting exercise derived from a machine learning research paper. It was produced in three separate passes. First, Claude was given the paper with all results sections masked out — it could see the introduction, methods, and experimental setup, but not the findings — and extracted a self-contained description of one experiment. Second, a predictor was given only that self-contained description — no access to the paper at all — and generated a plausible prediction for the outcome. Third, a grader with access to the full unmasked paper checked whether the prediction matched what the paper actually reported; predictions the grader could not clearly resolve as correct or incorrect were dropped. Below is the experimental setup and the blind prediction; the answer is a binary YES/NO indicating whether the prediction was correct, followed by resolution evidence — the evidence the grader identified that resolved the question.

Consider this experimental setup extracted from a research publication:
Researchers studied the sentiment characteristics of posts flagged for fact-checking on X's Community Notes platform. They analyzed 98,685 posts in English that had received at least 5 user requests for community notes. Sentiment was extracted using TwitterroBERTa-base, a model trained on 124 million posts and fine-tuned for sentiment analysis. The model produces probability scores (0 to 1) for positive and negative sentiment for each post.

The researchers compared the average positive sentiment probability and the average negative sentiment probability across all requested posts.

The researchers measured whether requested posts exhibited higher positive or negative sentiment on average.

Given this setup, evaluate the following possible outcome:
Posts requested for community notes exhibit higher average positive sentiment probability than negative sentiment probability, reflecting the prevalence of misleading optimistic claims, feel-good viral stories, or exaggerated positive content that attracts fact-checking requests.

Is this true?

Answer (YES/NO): NO